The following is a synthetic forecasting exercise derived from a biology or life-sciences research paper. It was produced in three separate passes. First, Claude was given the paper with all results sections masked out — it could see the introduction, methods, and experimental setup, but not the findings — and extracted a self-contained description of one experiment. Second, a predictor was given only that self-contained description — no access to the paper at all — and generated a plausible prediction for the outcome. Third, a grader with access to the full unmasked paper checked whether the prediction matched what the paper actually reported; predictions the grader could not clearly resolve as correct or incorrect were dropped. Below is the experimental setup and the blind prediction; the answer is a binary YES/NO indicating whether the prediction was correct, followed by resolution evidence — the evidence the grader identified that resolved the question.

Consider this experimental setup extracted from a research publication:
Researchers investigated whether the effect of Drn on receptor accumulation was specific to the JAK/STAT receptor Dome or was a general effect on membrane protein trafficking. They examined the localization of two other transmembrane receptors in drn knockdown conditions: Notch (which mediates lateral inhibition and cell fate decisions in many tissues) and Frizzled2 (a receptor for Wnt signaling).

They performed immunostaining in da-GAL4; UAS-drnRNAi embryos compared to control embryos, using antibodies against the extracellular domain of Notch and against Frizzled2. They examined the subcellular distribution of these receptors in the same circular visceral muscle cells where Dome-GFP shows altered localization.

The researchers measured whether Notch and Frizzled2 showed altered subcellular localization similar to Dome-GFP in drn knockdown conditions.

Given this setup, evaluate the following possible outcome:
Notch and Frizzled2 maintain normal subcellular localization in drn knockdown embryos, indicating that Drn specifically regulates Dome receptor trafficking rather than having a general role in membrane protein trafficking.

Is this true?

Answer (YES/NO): YES